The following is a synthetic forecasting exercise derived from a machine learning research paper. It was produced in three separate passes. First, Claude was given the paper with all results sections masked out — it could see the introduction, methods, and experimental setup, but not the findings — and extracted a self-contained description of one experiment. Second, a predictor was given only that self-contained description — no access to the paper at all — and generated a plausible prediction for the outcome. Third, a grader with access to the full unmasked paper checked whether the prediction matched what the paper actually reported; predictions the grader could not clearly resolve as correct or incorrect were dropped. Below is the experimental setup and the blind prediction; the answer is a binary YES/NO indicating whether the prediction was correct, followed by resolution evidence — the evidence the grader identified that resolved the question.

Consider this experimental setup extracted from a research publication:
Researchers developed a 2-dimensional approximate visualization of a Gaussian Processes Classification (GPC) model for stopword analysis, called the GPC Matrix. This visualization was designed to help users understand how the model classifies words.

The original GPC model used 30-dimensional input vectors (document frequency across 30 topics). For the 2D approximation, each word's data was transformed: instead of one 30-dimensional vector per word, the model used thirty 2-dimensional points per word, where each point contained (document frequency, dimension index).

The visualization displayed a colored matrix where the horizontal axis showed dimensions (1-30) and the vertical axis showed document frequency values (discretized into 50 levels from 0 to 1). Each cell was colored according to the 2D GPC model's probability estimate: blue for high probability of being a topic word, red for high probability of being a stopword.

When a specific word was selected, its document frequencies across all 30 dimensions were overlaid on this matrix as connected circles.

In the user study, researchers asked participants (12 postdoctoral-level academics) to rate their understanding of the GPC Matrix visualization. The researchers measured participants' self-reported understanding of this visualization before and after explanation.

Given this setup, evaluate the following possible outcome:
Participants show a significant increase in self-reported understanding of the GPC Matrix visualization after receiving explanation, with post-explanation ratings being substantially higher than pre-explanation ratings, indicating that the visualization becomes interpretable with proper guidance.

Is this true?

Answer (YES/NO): YES